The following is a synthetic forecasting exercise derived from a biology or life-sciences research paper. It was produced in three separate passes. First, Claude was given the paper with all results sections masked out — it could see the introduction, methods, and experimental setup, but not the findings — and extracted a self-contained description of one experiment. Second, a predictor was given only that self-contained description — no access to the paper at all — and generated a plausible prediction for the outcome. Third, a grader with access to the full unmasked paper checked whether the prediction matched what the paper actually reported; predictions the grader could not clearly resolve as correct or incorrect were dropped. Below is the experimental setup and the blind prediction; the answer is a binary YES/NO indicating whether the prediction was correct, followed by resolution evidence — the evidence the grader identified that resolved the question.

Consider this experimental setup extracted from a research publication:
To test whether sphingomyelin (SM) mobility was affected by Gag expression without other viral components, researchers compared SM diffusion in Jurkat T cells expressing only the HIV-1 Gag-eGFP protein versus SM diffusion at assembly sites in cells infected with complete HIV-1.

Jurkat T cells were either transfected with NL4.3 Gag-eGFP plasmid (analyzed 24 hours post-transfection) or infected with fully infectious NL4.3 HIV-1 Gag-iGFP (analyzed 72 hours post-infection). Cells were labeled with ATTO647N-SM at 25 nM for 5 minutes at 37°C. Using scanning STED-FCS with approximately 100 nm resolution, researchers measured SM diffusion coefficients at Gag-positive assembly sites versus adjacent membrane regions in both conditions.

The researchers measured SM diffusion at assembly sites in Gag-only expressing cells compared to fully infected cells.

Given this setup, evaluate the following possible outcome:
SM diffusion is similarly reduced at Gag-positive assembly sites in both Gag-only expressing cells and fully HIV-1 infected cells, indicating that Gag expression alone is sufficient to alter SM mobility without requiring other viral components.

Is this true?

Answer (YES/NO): NO